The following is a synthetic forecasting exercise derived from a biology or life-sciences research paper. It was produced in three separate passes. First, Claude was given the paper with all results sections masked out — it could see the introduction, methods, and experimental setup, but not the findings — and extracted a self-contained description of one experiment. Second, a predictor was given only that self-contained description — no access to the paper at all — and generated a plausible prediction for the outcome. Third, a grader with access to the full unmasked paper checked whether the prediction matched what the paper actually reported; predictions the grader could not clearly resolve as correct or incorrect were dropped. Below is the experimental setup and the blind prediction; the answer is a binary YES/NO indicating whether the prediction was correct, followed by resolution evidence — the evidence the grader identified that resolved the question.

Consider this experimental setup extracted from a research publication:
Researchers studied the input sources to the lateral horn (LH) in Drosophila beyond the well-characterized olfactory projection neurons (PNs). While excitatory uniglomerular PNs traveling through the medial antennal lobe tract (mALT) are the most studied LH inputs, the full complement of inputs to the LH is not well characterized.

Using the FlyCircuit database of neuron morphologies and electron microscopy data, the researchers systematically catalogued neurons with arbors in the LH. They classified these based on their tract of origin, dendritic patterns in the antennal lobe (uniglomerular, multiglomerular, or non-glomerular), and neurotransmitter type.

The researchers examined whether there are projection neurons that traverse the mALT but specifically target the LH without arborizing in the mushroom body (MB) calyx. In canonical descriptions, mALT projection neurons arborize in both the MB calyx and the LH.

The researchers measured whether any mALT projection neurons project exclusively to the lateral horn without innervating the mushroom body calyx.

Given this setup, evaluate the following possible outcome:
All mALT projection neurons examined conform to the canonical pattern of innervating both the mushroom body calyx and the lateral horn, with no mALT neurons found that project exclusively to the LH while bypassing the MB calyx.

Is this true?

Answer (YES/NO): NO